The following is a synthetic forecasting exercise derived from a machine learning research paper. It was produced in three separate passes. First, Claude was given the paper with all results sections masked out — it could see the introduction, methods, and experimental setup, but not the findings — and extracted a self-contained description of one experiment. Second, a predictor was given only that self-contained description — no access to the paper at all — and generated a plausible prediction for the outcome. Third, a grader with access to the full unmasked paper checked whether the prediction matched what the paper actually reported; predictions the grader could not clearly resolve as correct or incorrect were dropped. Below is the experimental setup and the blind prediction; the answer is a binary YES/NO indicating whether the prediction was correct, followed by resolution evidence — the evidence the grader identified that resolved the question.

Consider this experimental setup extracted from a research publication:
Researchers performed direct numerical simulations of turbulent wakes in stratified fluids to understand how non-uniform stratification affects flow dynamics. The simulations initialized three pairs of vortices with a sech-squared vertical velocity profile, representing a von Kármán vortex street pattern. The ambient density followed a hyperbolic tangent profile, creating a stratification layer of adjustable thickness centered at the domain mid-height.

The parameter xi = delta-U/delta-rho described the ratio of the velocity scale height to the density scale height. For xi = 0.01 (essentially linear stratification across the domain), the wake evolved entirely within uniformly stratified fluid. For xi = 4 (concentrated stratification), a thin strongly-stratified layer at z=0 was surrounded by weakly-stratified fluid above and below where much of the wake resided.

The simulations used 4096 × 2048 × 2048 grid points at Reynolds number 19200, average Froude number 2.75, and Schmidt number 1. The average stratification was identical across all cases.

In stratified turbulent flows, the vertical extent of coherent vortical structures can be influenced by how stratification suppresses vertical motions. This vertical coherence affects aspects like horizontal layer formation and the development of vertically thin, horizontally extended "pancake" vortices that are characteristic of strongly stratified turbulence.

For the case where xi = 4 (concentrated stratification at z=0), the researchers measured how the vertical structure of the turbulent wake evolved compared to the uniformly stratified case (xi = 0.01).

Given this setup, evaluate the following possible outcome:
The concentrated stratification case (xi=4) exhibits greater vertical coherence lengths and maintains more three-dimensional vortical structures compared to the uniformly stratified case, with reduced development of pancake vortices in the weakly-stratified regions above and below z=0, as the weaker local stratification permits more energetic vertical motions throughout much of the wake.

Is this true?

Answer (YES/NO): YES